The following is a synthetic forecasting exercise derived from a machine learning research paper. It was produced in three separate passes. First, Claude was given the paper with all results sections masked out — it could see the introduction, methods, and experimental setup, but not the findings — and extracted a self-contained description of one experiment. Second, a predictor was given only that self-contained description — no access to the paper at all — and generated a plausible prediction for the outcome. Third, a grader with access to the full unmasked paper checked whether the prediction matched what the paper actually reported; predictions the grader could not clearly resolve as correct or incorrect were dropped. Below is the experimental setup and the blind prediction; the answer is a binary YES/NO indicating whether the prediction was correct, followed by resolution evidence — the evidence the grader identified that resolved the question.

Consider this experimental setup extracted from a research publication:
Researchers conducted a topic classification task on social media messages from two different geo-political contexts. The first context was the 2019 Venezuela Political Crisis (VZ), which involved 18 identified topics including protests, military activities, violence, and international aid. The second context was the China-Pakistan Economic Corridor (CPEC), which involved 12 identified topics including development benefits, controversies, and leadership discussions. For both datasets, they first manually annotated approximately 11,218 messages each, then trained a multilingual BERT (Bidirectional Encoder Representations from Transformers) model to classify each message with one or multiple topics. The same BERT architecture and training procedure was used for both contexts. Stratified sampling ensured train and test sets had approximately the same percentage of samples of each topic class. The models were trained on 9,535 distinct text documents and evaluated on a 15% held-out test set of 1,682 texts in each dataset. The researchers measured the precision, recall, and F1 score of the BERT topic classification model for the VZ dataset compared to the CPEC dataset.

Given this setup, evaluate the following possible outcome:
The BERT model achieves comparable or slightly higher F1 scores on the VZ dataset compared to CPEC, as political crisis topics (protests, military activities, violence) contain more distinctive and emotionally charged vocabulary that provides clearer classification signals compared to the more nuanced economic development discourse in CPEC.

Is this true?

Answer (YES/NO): NO